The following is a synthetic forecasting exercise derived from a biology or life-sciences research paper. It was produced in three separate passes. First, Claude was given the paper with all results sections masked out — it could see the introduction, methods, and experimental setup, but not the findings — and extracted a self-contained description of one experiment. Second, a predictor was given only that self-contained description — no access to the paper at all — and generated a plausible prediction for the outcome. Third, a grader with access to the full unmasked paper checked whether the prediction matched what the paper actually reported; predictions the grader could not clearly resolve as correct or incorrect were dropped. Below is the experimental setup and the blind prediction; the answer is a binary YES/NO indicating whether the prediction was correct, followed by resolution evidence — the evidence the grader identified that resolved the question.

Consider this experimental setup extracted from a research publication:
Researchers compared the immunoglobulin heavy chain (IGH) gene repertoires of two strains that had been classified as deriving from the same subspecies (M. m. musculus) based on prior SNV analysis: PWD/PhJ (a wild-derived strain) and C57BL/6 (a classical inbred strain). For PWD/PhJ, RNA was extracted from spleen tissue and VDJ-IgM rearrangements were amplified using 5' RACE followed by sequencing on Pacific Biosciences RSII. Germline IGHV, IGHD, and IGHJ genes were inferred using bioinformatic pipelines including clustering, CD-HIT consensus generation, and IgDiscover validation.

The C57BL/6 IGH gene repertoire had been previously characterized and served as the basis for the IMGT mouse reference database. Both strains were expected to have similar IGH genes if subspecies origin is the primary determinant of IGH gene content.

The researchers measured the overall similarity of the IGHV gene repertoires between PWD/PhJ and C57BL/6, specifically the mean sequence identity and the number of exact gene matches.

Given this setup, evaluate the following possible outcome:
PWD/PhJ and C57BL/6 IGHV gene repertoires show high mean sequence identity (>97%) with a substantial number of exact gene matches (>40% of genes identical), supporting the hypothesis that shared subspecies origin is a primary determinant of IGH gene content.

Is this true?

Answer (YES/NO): NO